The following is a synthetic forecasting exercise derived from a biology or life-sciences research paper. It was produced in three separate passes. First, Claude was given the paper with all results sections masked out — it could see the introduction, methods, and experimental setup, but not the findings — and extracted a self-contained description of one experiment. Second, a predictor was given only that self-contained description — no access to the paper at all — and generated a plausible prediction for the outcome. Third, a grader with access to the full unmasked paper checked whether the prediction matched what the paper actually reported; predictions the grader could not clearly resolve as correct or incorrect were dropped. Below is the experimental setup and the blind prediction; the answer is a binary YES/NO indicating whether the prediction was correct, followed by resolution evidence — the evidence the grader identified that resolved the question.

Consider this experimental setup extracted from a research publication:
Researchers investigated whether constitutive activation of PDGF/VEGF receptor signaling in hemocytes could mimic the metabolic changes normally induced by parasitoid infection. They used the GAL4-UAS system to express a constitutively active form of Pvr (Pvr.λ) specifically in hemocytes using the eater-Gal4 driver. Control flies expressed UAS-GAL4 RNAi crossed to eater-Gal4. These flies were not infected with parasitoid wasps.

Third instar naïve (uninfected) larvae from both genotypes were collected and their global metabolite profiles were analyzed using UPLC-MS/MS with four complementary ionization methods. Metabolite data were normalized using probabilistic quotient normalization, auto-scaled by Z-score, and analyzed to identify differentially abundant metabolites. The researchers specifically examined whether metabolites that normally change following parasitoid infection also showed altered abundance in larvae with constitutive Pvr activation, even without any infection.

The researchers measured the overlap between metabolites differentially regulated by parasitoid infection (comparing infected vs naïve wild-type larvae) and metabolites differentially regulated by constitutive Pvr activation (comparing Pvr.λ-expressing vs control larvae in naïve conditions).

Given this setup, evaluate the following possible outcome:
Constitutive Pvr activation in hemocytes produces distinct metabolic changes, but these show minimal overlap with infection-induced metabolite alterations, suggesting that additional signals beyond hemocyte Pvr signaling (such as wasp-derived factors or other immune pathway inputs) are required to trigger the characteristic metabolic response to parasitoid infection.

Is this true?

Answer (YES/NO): NO